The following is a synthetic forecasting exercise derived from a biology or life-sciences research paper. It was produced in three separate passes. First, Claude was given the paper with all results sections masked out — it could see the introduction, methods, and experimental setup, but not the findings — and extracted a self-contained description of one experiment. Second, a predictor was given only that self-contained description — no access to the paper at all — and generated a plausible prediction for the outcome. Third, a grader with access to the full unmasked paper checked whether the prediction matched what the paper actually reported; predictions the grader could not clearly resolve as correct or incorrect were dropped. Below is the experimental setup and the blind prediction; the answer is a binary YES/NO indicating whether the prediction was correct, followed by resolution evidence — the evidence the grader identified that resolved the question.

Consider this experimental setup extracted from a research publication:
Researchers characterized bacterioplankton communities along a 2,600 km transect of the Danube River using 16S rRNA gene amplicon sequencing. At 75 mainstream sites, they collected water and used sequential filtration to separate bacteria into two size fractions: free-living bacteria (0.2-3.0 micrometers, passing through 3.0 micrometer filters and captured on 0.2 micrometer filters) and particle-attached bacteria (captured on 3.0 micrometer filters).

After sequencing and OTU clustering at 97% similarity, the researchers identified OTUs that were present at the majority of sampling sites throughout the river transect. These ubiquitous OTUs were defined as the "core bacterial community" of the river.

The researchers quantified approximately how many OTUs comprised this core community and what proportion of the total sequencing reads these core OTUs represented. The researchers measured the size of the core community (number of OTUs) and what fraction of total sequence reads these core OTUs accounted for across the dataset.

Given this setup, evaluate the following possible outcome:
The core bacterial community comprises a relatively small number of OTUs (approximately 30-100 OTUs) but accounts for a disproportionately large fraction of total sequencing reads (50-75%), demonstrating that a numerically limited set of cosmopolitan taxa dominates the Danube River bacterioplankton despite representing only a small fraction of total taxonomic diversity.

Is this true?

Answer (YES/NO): NO